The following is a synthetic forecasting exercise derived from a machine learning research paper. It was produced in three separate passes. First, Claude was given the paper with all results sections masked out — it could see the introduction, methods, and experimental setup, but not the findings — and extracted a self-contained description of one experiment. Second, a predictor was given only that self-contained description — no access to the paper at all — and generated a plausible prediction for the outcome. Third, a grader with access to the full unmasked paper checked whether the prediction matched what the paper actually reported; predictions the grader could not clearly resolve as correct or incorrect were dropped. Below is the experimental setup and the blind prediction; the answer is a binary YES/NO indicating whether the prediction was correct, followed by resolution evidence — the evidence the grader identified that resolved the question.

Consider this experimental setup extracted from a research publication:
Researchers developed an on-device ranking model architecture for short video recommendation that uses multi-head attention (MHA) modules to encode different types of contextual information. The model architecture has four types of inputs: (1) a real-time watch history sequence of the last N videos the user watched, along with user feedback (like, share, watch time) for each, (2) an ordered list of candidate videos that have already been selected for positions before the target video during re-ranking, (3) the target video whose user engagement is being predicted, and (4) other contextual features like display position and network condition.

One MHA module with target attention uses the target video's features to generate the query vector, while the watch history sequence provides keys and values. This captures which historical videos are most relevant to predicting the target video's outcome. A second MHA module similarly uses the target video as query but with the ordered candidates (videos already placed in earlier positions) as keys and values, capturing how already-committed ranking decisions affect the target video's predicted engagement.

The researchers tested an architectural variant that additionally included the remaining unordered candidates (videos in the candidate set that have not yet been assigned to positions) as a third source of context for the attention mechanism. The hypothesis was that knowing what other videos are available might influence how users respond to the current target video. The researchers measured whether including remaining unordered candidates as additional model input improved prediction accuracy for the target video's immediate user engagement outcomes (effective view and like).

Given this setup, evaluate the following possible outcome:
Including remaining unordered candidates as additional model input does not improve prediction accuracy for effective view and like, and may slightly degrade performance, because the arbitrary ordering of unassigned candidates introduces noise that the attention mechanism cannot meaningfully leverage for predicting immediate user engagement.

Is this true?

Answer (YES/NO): YES